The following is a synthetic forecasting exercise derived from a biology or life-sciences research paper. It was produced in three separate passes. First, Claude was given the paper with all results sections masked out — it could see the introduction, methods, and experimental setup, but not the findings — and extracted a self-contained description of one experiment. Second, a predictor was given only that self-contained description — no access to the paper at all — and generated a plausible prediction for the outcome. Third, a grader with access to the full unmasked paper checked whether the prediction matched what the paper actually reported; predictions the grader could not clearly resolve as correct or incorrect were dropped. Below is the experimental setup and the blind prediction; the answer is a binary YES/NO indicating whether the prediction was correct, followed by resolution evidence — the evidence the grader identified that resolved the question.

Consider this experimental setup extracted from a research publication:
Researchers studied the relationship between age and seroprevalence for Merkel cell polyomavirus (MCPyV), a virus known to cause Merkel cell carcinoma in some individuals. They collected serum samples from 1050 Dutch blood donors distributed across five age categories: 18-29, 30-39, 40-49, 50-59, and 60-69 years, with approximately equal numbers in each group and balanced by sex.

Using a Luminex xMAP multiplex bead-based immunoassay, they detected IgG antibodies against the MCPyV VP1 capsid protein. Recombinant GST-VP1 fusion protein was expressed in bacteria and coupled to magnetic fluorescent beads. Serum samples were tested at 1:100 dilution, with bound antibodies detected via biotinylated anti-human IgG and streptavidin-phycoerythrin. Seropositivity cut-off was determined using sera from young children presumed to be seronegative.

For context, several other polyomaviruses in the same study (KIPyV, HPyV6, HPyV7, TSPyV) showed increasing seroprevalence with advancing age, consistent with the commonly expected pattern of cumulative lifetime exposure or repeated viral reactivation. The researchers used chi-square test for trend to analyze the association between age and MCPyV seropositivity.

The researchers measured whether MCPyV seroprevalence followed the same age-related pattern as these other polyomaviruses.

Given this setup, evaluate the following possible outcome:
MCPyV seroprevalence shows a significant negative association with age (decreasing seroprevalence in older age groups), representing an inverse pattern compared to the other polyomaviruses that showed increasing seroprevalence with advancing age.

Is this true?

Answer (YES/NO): YES